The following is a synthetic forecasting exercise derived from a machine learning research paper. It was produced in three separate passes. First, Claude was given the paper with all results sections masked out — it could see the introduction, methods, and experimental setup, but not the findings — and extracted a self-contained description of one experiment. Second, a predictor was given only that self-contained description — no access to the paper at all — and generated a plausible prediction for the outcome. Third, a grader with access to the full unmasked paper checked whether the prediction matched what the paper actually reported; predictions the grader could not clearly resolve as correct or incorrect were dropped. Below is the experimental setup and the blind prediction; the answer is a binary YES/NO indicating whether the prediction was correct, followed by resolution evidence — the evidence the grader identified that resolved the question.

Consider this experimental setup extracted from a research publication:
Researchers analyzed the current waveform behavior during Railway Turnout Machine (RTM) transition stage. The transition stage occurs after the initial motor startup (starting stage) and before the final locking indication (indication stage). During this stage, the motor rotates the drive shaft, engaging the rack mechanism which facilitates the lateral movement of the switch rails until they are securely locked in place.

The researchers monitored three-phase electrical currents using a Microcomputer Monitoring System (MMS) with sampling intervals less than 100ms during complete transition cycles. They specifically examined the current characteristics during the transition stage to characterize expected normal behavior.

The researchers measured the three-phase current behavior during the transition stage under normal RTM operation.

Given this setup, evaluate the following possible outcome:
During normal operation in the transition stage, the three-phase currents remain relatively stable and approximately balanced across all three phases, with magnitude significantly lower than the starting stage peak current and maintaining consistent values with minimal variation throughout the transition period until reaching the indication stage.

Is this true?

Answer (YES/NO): YES